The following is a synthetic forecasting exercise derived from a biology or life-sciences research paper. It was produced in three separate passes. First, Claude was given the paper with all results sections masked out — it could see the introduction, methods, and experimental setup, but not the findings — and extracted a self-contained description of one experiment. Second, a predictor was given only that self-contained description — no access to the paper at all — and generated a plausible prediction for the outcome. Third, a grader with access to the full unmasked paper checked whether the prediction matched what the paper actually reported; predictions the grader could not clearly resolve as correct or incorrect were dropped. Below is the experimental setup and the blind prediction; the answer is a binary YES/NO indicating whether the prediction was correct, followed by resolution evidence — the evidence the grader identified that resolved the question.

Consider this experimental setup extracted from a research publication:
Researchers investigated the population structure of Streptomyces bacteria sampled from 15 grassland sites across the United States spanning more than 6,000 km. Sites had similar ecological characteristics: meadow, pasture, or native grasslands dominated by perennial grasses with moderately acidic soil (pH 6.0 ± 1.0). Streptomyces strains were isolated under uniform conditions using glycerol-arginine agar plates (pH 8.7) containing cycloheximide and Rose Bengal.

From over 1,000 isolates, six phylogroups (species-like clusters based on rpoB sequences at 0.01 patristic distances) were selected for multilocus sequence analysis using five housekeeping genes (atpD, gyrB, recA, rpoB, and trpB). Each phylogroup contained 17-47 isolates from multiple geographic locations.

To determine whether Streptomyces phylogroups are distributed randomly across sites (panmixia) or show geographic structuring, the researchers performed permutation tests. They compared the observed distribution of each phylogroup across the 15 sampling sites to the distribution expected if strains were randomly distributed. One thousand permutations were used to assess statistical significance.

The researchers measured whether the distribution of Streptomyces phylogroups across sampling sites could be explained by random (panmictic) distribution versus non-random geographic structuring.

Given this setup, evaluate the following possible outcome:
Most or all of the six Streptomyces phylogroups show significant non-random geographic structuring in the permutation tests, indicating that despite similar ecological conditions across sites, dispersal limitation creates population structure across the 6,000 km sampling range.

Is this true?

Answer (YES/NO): YES